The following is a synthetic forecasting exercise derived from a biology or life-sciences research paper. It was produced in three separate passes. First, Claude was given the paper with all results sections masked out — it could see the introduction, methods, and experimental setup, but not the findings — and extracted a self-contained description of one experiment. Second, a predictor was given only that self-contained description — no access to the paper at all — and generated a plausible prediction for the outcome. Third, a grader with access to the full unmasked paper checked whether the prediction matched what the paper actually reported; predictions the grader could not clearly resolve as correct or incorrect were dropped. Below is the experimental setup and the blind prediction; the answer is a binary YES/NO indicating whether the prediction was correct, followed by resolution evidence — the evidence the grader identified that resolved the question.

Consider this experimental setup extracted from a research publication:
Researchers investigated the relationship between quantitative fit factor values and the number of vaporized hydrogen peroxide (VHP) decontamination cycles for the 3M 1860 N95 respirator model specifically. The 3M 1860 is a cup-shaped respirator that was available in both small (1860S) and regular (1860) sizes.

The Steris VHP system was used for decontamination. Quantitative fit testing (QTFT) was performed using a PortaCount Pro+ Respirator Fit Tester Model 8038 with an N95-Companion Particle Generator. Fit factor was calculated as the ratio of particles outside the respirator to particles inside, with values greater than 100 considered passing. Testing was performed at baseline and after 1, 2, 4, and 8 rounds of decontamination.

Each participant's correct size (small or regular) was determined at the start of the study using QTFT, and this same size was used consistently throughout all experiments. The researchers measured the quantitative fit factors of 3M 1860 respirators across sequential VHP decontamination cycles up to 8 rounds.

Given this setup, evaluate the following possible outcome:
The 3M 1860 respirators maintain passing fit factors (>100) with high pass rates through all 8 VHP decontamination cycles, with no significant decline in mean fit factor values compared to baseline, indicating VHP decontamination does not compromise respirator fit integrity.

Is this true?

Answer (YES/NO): YES